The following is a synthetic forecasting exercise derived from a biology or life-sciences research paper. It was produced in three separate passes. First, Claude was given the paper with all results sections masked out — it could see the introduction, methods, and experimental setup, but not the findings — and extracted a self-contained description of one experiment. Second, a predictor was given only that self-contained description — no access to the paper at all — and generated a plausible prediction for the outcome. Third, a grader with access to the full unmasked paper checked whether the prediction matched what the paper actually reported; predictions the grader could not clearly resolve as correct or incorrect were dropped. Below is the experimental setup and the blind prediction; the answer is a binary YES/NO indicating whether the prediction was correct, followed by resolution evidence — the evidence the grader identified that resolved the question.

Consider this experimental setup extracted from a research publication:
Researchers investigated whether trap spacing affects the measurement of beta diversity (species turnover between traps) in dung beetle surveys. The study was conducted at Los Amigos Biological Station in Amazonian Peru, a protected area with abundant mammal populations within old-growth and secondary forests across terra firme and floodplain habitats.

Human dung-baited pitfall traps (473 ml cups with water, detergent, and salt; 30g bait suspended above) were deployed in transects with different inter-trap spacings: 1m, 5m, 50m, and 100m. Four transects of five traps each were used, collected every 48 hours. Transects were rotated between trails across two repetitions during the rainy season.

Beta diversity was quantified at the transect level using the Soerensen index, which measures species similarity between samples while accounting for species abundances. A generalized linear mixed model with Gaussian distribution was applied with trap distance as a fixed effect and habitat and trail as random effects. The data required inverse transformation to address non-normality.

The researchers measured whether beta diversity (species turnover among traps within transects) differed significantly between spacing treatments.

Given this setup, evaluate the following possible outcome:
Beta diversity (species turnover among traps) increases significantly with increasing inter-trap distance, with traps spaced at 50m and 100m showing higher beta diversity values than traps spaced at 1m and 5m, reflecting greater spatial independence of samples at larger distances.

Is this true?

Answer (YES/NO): NO